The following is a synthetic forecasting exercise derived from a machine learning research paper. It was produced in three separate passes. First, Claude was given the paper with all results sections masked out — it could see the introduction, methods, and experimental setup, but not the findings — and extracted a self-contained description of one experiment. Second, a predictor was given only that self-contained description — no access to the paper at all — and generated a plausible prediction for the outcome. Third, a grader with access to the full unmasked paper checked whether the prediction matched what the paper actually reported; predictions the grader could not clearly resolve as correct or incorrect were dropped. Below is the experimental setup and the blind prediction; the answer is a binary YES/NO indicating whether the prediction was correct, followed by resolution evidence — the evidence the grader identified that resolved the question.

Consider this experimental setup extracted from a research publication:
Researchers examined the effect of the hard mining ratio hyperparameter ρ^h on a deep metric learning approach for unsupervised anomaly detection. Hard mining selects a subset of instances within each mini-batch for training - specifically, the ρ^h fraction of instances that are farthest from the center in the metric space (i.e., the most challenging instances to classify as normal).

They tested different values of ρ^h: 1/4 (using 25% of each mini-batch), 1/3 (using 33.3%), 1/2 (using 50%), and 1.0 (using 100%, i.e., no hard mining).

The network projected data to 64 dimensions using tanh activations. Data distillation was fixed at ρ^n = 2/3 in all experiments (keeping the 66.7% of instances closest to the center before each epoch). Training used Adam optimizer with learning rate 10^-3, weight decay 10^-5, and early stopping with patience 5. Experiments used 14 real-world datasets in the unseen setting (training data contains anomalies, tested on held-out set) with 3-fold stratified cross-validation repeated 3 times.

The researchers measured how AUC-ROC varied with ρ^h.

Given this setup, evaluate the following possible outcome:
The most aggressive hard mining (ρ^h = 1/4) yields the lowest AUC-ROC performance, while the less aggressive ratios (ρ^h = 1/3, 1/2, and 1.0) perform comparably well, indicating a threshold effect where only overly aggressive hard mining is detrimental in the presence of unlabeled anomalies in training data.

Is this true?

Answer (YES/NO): NO